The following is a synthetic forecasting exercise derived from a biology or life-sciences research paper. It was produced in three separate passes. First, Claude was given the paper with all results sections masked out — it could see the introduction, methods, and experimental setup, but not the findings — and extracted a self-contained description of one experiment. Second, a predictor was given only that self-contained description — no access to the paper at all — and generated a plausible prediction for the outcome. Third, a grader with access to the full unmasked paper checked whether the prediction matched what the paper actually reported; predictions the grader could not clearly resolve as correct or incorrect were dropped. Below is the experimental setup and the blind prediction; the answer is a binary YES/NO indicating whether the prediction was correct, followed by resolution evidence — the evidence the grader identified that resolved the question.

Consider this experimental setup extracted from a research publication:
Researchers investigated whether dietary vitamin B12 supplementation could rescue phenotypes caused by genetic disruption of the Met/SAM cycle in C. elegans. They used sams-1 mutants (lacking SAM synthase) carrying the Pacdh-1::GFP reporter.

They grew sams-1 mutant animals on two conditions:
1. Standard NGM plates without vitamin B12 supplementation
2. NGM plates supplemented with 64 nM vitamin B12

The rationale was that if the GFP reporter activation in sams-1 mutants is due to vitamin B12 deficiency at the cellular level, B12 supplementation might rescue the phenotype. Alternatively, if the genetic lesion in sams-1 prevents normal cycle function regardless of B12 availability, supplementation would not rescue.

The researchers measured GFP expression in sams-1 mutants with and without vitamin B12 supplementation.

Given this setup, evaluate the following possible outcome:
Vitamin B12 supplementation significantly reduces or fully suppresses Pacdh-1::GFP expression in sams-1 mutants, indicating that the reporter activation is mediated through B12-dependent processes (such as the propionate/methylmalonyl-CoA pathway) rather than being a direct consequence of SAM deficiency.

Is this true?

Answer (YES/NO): NO